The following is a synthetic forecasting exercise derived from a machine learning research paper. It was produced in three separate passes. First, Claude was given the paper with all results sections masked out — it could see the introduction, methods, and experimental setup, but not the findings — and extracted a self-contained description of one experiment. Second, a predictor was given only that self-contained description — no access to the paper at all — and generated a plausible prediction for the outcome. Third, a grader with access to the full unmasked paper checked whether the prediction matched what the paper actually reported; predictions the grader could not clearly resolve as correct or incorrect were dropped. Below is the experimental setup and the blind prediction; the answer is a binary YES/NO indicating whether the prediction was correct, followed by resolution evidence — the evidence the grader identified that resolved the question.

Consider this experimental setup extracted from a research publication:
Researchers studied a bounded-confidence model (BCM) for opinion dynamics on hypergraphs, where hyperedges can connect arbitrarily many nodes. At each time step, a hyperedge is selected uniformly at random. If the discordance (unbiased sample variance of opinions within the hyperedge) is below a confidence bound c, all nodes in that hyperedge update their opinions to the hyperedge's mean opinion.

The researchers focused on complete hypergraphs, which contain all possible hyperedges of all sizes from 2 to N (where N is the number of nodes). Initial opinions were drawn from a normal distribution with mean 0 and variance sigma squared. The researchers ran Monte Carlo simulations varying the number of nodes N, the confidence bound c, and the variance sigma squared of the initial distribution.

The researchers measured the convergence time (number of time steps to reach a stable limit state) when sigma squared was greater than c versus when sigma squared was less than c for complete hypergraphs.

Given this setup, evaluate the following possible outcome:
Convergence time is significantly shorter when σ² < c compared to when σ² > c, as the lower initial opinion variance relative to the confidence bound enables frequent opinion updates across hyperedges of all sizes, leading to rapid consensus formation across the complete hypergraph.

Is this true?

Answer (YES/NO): YES